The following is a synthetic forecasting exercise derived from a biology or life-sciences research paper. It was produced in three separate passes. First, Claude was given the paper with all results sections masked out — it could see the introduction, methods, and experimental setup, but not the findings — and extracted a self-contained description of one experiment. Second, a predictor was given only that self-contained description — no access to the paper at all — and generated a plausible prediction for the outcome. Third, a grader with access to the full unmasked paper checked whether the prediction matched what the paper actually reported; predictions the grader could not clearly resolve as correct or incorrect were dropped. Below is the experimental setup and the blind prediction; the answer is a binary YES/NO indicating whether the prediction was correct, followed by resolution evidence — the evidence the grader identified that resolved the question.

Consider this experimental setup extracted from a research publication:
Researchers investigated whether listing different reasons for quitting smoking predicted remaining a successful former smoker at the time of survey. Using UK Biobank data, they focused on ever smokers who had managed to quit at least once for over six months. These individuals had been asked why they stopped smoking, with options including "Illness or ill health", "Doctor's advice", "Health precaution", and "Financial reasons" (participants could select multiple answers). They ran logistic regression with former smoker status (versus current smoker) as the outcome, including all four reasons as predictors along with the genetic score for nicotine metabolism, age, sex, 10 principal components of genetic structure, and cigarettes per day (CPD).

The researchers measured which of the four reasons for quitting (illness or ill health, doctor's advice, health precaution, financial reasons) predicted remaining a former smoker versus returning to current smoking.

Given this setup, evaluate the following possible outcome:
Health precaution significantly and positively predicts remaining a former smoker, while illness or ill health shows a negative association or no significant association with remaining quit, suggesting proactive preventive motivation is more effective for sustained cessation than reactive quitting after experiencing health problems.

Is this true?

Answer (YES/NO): YES